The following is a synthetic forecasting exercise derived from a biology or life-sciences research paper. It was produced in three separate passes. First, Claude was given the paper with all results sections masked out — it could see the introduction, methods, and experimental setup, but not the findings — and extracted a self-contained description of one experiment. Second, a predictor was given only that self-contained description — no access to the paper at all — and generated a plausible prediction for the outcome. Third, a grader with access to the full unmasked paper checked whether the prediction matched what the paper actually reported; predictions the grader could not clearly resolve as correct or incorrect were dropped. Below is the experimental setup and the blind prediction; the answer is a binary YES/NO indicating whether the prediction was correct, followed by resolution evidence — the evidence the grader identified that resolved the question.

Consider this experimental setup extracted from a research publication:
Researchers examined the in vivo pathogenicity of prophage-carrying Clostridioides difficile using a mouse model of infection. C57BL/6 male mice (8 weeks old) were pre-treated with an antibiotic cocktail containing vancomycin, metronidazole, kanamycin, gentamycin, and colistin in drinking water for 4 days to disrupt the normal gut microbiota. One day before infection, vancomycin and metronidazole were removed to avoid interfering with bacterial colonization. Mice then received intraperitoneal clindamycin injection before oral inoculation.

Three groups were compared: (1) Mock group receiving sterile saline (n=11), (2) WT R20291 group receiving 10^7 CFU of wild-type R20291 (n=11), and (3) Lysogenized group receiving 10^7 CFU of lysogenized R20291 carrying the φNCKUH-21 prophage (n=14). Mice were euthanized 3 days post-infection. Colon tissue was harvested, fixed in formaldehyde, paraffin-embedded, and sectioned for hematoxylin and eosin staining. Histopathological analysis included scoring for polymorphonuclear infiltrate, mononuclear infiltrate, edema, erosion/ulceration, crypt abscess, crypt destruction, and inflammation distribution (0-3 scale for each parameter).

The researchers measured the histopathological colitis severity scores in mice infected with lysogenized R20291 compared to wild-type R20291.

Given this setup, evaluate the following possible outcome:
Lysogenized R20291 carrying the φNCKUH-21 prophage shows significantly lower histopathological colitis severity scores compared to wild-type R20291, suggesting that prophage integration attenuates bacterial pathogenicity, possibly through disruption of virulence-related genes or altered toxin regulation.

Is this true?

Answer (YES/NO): NO